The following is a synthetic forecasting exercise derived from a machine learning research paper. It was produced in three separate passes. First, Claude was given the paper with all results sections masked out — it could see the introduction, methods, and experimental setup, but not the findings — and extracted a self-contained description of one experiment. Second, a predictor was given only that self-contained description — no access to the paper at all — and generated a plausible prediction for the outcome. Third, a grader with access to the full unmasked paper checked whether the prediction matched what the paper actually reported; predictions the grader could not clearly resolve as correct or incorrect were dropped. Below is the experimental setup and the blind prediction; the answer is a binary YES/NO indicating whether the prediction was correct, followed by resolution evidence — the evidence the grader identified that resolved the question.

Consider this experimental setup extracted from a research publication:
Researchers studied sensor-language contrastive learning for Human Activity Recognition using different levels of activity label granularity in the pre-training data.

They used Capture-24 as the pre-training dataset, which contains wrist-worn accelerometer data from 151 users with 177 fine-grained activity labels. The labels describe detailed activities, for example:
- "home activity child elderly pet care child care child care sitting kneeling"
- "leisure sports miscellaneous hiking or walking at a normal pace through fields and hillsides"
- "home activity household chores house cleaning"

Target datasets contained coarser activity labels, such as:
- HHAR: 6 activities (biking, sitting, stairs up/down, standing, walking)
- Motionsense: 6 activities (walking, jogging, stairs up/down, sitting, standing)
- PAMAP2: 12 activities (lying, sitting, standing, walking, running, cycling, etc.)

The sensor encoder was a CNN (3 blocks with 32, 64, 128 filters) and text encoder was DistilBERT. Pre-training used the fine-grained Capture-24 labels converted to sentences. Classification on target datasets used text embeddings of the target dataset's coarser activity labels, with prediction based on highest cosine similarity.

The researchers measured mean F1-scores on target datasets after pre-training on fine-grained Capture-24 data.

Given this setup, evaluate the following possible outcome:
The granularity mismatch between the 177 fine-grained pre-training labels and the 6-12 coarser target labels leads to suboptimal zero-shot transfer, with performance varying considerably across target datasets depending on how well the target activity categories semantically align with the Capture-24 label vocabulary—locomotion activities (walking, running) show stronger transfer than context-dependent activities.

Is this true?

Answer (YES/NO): NO